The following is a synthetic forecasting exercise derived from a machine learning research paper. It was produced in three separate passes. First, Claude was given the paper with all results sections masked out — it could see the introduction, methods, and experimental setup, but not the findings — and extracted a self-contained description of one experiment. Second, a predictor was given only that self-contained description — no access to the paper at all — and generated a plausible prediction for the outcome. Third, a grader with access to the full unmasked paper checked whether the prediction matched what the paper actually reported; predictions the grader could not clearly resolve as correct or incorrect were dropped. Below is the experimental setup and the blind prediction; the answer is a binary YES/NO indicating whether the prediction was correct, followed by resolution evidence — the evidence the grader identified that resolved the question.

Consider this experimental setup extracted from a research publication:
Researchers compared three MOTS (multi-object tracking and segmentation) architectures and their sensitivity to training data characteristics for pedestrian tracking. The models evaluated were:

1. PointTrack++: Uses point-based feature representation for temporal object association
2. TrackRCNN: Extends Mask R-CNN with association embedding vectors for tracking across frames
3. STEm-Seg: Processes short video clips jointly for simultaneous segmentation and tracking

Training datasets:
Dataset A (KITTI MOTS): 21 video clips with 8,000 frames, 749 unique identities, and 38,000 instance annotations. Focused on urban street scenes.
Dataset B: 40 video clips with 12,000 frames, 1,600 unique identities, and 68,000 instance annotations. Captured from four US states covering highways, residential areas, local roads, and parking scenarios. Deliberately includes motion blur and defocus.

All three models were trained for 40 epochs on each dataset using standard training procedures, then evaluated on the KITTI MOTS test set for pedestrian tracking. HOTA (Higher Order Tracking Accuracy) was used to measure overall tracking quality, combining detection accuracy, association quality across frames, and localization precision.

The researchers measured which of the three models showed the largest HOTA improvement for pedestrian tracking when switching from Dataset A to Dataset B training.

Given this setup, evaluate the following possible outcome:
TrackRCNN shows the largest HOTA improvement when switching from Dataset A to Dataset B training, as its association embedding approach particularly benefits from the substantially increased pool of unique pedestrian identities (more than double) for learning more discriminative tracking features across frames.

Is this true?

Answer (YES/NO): NO